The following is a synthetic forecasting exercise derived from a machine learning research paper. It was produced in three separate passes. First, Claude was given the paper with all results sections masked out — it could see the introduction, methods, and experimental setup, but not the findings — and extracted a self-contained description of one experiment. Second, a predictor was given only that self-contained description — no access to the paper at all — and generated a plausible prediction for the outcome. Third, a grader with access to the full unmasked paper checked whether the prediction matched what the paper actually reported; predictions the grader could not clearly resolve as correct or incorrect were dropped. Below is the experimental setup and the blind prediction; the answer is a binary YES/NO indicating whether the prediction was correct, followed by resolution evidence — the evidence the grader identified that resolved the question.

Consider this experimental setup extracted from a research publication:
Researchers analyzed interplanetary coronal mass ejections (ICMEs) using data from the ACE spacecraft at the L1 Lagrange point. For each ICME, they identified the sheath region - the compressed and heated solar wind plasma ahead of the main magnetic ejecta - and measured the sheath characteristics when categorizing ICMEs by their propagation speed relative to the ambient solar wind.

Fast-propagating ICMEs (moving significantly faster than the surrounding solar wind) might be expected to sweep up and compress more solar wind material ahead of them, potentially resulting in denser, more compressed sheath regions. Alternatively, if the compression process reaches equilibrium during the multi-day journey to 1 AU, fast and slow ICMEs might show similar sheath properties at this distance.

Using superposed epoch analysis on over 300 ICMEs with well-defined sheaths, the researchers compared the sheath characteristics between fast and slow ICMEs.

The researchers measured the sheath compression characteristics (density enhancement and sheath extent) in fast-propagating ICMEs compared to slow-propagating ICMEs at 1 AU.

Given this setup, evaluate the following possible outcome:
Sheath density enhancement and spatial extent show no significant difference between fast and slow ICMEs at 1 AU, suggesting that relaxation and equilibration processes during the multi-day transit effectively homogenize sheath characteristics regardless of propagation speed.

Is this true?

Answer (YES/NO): NO